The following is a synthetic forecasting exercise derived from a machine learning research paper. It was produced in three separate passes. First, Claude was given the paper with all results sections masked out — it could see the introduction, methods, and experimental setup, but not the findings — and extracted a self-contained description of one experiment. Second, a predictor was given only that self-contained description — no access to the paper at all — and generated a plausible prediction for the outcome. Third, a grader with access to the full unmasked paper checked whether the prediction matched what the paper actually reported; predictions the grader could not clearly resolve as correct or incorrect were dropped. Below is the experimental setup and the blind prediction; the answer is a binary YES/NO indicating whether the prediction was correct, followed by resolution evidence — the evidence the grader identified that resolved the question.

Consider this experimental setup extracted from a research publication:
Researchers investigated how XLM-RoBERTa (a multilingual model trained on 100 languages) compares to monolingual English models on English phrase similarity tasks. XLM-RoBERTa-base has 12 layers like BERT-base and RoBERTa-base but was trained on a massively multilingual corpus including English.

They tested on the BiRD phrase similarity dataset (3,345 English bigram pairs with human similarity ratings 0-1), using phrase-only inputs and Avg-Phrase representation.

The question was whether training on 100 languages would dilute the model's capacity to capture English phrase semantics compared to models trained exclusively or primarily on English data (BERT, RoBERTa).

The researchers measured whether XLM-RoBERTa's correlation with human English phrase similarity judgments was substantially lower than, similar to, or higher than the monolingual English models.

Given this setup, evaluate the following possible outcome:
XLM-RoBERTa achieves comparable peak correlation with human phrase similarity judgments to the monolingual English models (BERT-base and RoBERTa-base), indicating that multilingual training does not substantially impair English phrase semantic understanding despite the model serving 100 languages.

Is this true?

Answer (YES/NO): NO